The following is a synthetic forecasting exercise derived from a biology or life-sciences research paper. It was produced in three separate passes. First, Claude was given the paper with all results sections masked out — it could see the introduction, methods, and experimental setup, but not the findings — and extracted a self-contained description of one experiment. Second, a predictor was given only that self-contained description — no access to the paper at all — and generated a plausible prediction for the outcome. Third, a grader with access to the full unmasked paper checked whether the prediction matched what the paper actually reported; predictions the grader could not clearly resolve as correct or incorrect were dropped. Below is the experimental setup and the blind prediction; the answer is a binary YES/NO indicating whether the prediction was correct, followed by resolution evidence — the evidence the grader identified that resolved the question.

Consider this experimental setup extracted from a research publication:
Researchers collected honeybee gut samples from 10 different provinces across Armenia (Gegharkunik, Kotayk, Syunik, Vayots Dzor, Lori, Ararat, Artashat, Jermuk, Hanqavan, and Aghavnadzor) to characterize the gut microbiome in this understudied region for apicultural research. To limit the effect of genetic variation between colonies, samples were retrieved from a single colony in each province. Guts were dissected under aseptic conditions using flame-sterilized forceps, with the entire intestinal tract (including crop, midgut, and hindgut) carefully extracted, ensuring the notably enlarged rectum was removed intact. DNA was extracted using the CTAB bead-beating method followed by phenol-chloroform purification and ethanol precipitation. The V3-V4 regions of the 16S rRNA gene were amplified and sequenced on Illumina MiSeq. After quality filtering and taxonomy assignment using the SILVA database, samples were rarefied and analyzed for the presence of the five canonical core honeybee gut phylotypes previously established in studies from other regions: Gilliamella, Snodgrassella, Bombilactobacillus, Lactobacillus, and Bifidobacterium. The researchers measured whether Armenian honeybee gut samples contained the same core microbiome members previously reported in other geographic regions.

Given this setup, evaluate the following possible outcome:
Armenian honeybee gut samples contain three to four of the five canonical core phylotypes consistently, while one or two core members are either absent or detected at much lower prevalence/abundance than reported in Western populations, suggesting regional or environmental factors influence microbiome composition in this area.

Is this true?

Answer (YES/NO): NO